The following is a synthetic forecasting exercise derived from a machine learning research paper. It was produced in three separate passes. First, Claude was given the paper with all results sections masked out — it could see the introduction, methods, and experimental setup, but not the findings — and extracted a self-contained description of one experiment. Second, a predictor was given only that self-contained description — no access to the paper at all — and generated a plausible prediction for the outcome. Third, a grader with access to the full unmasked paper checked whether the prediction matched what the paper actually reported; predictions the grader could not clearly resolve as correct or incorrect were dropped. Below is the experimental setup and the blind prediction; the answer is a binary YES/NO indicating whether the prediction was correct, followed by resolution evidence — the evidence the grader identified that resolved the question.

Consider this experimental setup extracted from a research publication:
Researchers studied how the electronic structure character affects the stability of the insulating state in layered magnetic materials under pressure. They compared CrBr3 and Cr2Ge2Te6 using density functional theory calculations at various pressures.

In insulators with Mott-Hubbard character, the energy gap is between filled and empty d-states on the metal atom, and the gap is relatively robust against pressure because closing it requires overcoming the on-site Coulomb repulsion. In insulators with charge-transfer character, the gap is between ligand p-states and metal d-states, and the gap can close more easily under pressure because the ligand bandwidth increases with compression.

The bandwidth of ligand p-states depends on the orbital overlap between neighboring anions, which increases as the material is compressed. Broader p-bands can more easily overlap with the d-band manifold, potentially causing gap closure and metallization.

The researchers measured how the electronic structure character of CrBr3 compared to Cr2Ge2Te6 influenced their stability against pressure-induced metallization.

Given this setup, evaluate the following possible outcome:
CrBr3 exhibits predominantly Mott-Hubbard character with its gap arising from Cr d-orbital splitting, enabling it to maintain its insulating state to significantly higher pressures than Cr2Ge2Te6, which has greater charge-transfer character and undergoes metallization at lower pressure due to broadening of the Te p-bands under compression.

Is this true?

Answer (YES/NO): YES